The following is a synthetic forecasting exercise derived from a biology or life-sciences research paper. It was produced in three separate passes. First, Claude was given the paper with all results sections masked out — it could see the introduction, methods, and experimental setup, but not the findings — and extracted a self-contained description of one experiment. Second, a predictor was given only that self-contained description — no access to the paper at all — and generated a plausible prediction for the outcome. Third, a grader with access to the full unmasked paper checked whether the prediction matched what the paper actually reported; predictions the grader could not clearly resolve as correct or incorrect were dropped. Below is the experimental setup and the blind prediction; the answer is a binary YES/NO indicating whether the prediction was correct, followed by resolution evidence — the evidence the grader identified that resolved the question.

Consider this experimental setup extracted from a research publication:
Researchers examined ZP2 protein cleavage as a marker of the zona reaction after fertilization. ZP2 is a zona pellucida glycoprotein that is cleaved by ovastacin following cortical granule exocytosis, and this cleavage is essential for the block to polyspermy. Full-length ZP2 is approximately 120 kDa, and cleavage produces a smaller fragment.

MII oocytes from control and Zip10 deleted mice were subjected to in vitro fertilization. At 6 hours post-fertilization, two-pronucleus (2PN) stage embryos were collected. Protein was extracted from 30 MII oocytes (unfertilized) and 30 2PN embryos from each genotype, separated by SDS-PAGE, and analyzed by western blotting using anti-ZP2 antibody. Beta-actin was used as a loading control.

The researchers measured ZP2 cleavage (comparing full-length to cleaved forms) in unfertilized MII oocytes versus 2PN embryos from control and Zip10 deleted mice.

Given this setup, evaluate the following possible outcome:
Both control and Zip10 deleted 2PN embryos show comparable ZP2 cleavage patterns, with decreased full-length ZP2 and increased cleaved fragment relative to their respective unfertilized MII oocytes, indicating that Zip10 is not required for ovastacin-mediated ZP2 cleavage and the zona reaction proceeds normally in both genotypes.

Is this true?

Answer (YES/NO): YES